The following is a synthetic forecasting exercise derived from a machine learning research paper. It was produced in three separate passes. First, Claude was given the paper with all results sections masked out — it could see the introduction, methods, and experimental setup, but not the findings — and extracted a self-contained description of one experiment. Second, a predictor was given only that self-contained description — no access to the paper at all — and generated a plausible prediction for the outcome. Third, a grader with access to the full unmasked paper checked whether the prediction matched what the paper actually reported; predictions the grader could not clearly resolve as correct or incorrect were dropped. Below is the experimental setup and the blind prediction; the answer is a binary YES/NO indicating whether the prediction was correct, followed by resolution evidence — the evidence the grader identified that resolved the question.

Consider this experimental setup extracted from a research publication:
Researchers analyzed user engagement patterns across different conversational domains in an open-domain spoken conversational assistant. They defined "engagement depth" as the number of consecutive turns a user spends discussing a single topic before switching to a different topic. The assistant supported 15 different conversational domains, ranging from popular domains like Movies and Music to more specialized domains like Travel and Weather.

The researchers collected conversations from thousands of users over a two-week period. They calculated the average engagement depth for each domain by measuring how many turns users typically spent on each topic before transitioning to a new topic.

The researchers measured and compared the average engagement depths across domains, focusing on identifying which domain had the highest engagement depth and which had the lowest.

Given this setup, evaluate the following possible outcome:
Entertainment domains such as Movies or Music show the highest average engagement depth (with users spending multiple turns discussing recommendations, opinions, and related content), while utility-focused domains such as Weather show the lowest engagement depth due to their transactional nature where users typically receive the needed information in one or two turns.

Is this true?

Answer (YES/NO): NO